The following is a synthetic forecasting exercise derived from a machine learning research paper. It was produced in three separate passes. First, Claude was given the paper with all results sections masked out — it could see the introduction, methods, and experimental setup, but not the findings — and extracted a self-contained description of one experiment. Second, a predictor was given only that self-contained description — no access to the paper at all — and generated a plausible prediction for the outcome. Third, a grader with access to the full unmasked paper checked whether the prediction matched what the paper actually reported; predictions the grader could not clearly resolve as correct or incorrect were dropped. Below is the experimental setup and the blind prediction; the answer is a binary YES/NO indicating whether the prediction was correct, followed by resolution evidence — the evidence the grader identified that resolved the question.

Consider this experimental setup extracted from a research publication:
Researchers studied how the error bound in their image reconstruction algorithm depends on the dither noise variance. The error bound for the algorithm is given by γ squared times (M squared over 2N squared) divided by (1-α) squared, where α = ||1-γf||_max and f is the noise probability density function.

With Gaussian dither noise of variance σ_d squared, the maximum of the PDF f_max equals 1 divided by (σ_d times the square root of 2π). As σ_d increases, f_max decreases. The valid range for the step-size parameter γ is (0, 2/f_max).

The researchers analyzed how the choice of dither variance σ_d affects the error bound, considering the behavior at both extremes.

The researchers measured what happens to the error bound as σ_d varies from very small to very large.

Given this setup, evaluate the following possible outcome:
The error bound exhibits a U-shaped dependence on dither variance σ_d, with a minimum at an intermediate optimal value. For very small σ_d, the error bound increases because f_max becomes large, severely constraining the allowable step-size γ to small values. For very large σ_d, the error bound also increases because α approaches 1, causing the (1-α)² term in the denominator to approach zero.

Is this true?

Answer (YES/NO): YES